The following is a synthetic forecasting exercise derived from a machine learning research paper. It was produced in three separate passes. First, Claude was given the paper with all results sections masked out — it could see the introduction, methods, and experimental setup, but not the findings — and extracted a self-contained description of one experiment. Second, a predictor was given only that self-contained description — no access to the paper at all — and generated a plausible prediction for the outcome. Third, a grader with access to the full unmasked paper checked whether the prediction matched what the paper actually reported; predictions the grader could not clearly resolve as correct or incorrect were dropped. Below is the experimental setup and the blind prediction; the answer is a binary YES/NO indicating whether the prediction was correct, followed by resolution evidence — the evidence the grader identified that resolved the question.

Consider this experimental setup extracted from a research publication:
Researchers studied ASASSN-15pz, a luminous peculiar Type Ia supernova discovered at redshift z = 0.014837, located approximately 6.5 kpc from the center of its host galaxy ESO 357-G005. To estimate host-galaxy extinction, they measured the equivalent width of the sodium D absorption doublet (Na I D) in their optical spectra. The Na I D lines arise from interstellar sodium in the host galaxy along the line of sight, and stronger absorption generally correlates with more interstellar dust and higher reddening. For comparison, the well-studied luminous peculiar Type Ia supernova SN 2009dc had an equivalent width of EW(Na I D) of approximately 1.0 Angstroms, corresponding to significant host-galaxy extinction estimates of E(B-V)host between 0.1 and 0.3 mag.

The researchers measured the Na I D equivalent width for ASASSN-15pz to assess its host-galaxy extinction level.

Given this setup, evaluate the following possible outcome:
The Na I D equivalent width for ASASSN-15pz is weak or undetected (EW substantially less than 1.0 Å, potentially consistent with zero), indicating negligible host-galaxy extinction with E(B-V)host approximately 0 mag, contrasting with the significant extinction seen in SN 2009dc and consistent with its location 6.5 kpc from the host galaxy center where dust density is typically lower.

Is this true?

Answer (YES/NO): YES